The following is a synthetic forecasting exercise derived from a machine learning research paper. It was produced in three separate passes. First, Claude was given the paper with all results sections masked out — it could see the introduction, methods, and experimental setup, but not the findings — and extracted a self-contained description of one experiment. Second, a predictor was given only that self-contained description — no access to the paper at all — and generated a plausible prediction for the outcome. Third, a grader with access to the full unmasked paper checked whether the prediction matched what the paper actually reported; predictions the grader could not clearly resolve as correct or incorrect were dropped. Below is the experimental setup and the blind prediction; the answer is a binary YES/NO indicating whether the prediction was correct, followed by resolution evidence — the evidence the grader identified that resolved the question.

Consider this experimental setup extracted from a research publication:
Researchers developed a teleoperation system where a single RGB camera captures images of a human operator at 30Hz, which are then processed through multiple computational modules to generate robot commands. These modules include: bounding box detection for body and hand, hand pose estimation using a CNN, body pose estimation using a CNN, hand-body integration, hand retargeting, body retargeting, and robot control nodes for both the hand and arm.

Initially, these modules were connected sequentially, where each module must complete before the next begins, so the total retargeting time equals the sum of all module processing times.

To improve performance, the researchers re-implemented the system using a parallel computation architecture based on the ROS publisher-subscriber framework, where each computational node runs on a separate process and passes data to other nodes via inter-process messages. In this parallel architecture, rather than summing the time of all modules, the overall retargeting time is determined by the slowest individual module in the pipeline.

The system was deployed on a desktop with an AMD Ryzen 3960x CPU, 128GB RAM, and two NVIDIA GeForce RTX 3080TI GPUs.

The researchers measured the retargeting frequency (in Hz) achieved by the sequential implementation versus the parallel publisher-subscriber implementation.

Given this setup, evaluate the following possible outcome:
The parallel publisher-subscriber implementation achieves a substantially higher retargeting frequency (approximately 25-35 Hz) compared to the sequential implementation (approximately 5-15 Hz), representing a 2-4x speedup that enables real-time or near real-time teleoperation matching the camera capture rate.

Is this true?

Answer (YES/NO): NO